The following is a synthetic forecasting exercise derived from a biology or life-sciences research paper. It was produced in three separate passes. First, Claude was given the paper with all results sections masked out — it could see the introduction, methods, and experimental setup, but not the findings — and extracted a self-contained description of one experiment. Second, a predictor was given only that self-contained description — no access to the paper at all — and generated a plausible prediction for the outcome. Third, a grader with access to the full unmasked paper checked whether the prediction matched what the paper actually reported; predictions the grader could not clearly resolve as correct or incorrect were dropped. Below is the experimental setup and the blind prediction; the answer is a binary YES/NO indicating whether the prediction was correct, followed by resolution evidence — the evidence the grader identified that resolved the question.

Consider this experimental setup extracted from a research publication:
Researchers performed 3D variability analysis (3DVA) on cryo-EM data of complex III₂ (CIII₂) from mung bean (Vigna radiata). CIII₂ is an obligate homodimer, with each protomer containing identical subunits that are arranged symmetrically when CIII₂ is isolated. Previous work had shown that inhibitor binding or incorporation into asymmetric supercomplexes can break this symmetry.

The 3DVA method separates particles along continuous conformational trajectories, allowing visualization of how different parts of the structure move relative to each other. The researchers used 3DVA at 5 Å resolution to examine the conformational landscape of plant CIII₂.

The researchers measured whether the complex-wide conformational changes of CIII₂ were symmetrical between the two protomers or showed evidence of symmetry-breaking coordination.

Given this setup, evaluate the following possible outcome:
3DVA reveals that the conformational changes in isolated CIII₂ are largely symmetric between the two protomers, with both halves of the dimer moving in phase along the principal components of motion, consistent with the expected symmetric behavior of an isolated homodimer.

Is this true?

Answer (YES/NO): NO